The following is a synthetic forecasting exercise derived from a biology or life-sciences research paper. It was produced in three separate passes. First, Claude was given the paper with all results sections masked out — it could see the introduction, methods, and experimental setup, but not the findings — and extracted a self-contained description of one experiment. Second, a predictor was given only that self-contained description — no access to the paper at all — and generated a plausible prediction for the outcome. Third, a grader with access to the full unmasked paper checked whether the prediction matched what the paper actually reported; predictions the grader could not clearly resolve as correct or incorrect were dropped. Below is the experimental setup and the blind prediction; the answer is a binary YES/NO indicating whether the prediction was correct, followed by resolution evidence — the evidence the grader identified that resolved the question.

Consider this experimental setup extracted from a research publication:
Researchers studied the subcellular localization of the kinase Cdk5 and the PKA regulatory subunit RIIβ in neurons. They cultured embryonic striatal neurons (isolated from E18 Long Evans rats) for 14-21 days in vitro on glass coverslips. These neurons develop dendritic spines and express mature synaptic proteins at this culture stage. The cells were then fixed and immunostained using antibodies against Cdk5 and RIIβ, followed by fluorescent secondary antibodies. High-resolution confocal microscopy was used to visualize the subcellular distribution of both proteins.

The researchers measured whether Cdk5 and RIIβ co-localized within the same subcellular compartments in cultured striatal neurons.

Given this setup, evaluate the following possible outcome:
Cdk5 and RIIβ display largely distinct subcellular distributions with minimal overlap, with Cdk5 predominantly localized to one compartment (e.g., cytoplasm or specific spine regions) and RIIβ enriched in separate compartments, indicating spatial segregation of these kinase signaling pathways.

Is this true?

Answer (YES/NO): NO